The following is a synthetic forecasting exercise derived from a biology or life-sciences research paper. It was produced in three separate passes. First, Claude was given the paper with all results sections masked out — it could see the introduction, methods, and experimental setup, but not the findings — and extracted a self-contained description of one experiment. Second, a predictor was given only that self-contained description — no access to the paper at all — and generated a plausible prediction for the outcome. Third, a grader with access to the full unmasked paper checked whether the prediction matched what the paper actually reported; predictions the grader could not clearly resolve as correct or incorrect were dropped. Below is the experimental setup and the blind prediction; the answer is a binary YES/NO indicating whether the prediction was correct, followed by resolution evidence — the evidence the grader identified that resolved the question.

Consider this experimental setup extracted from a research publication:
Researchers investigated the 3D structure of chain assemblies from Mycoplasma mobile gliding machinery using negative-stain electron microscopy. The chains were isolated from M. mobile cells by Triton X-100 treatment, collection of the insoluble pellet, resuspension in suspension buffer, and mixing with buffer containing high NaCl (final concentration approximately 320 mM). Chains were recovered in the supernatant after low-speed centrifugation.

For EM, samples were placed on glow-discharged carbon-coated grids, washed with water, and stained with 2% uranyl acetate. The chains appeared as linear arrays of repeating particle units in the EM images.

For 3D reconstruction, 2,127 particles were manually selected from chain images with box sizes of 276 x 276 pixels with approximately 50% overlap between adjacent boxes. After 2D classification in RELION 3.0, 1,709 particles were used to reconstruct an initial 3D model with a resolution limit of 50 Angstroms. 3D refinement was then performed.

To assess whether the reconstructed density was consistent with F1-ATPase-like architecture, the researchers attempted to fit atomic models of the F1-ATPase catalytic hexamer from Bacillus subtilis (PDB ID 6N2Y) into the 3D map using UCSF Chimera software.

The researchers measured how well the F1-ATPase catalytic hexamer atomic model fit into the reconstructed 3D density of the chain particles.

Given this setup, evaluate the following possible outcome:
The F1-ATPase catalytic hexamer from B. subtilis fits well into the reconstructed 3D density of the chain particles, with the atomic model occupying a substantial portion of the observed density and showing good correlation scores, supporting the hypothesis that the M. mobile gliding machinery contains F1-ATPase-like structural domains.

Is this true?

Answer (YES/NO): YES